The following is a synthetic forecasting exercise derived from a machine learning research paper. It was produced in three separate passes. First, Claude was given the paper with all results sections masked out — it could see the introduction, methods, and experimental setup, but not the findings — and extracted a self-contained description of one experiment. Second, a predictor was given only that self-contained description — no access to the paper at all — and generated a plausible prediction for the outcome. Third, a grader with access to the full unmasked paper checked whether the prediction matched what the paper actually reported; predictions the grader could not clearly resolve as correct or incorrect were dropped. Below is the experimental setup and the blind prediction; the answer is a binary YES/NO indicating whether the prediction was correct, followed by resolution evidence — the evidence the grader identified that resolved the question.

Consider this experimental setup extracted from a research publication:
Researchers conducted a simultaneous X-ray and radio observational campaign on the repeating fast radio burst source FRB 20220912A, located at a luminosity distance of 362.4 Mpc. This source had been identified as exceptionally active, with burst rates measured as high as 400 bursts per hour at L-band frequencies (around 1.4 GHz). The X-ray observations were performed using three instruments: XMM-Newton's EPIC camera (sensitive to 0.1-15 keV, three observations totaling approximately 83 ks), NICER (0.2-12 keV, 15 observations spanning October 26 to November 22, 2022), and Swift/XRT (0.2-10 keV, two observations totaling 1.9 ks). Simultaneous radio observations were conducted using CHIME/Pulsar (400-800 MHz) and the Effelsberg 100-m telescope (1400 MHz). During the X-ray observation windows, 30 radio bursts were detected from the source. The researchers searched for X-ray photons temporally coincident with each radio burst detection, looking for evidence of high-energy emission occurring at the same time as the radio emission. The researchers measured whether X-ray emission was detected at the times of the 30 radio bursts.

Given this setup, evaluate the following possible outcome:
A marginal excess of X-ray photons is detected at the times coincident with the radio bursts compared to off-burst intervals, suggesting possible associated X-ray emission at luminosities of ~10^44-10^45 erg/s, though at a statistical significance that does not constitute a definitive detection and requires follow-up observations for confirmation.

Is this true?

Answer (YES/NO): NO